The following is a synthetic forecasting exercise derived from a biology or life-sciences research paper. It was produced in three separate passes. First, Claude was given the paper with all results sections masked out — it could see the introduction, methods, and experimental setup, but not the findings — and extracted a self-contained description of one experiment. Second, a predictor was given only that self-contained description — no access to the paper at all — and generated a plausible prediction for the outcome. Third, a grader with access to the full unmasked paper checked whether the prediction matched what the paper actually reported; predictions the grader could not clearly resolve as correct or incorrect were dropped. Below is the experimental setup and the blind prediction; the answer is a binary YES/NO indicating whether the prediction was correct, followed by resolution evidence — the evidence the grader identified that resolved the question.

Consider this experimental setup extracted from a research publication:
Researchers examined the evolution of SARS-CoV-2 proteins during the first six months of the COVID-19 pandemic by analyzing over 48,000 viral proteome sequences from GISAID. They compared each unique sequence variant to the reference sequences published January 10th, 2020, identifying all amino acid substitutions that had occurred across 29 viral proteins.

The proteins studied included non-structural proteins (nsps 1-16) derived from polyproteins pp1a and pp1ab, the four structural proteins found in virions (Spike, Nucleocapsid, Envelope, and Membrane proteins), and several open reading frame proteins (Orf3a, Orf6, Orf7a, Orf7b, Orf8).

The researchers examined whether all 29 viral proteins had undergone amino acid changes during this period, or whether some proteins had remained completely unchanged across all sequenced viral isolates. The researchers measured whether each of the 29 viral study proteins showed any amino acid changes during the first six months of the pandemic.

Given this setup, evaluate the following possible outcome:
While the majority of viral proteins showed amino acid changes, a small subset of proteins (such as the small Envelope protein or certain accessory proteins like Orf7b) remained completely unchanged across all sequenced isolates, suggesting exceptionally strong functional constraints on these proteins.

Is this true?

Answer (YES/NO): NO